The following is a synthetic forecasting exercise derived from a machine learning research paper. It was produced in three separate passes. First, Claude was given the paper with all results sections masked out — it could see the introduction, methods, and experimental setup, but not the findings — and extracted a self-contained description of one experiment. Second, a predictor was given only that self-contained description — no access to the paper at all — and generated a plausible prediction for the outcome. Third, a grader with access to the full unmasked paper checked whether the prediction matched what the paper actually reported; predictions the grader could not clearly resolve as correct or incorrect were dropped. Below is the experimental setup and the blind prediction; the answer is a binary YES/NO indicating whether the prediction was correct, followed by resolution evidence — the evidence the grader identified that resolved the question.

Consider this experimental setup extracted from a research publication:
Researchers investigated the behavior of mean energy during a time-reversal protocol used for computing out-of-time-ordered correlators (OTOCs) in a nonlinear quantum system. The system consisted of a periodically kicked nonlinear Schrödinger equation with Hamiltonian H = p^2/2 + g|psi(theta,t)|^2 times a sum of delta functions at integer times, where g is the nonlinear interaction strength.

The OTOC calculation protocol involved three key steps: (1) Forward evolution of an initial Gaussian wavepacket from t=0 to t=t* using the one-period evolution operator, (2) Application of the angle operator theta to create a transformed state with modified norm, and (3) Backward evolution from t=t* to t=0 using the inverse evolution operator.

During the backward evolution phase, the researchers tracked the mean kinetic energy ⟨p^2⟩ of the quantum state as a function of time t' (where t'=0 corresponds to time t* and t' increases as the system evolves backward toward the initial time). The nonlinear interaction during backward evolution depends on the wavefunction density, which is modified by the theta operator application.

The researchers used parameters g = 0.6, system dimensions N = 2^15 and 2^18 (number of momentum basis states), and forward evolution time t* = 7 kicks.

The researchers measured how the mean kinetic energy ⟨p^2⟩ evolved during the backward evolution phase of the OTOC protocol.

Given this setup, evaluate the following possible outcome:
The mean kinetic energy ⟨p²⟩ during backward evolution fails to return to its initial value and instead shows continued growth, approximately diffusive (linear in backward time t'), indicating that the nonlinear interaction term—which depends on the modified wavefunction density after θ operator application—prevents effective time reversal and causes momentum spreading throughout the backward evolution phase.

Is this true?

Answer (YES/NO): NO